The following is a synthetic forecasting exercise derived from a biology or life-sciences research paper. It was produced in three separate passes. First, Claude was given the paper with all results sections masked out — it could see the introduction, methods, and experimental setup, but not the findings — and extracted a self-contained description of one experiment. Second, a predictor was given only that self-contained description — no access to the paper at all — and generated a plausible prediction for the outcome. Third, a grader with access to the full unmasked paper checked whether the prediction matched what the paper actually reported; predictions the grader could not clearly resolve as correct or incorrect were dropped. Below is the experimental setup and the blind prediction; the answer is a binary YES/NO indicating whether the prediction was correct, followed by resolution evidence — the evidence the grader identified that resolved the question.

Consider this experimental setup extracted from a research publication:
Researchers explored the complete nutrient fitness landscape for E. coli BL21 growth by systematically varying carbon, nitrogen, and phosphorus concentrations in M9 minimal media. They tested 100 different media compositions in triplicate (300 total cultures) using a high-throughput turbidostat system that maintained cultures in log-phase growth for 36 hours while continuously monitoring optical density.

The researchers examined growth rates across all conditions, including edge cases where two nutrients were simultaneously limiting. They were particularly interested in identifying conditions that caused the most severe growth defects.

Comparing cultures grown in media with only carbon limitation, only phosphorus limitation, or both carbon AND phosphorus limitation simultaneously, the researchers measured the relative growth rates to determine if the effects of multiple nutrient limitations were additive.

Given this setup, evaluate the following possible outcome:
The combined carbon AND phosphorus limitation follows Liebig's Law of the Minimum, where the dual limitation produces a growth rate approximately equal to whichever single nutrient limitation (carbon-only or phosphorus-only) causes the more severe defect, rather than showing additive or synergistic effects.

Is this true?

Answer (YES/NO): NO